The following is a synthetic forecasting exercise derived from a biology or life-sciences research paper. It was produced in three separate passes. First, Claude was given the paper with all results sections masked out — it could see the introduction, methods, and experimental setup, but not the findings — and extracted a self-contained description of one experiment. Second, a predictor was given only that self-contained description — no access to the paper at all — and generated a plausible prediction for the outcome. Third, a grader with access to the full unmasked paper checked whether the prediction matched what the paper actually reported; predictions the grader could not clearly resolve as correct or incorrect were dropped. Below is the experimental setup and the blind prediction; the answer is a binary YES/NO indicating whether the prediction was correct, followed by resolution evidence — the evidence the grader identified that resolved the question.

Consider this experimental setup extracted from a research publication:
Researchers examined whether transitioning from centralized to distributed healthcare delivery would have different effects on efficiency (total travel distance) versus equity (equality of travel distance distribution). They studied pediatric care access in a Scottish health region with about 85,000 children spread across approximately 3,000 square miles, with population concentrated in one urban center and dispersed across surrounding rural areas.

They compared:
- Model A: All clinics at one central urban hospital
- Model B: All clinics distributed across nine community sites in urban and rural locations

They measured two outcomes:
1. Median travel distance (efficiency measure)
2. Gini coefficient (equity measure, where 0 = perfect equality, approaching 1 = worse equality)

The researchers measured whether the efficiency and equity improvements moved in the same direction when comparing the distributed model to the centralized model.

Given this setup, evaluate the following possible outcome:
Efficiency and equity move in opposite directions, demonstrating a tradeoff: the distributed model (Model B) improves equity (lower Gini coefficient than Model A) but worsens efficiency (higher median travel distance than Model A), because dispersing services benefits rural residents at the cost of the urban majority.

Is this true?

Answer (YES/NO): NO